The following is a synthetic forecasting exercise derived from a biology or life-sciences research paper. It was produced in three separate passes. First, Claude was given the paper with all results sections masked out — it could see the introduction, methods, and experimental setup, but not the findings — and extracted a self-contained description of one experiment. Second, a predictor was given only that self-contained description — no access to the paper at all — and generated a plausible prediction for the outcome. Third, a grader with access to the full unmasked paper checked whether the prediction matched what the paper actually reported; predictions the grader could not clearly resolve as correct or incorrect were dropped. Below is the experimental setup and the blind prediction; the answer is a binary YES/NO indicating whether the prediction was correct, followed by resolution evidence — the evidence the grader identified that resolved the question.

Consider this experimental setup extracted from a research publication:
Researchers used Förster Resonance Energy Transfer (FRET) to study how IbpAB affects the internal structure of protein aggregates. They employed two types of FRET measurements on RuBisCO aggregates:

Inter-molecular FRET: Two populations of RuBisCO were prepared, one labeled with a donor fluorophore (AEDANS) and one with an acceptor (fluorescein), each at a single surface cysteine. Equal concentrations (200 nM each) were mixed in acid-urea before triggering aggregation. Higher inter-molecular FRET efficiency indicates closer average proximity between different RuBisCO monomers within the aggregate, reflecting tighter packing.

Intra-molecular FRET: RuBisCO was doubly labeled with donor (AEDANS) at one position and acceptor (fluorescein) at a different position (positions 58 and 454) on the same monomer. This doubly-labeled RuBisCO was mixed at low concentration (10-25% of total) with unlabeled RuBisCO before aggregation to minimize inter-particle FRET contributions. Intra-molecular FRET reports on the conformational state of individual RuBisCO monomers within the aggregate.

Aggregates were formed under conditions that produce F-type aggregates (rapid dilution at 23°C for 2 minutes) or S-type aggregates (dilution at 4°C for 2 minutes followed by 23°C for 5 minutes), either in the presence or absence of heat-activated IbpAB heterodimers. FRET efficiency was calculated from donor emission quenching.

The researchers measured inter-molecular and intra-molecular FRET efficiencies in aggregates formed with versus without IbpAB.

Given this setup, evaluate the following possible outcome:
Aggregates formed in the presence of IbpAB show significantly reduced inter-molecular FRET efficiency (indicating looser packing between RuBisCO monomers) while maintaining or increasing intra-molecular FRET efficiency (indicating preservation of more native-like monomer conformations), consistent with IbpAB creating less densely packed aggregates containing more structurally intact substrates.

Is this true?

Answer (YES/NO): NO